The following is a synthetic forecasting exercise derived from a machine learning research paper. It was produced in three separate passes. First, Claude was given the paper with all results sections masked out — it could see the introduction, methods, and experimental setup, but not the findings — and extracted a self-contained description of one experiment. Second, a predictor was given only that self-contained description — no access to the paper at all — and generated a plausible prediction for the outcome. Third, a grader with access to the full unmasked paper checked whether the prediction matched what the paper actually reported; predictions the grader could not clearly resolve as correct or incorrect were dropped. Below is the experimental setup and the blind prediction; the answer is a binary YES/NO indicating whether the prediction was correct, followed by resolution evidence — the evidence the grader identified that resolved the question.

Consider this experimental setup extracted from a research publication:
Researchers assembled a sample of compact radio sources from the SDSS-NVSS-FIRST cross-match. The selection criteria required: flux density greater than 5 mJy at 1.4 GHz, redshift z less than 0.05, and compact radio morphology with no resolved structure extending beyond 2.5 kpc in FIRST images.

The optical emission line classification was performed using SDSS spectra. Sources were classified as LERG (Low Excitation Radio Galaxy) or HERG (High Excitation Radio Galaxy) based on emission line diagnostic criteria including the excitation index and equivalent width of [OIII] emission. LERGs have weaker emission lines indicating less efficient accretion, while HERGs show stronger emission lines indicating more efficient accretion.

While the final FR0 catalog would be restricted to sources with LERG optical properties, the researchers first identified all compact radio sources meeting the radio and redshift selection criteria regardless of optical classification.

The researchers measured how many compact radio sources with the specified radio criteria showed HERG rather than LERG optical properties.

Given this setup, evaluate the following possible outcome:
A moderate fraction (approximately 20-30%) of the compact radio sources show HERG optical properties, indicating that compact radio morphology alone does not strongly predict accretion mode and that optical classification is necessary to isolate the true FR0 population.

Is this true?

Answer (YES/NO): NO